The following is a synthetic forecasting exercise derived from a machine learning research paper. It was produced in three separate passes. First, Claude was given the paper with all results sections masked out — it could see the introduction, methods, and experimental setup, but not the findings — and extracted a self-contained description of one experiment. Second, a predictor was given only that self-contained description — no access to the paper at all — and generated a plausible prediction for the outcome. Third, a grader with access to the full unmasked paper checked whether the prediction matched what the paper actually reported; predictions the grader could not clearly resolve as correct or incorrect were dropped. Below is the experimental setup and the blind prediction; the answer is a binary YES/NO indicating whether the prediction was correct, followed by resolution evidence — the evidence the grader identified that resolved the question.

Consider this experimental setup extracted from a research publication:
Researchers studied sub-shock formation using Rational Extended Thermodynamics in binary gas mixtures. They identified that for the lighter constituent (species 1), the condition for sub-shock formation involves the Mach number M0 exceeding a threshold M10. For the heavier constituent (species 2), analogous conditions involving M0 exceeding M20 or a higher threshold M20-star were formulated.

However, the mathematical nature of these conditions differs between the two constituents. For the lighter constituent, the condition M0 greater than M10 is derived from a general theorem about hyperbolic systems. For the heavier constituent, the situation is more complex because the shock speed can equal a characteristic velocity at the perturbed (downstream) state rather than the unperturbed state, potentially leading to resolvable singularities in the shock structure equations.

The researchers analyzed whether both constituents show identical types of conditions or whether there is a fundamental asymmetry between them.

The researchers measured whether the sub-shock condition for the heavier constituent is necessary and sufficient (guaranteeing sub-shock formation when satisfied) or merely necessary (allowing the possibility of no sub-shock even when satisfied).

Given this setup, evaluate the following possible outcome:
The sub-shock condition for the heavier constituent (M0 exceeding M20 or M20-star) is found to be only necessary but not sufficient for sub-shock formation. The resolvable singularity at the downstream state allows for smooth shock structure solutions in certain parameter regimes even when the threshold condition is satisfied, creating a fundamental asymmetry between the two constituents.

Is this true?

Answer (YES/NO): YES